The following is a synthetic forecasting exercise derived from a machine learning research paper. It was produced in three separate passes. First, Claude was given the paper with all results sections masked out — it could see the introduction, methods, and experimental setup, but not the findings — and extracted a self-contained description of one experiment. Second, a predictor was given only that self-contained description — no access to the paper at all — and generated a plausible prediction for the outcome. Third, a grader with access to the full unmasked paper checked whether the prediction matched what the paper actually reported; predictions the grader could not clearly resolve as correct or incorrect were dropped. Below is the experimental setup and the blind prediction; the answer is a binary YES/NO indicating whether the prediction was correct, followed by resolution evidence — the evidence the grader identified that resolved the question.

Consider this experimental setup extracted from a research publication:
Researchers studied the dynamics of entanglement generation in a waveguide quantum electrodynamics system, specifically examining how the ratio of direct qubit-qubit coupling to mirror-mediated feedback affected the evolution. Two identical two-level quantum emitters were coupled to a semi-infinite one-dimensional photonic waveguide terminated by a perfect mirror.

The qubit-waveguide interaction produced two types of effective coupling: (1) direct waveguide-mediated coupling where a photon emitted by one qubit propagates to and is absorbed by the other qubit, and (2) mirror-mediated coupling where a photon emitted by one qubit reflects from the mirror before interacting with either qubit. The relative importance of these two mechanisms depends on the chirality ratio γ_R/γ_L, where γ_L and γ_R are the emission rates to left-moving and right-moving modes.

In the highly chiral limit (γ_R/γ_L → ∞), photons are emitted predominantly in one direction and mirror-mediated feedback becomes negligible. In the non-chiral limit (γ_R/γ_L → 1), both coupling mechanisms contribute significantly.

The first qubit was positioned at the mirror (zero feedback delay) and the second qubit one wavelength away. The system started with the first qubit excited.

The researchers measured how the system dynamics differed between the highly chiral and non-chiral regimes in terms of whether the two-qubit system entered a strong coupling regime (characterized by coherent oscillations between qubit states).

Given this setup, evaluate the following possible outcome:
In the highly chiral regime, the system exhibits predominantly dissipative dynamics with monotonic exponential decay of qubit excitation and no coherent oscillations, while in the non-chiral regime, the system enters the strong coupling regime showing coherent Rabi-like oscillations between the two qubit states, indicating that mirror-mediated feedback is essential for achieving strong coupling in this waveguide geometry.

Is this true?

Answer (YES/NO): YES